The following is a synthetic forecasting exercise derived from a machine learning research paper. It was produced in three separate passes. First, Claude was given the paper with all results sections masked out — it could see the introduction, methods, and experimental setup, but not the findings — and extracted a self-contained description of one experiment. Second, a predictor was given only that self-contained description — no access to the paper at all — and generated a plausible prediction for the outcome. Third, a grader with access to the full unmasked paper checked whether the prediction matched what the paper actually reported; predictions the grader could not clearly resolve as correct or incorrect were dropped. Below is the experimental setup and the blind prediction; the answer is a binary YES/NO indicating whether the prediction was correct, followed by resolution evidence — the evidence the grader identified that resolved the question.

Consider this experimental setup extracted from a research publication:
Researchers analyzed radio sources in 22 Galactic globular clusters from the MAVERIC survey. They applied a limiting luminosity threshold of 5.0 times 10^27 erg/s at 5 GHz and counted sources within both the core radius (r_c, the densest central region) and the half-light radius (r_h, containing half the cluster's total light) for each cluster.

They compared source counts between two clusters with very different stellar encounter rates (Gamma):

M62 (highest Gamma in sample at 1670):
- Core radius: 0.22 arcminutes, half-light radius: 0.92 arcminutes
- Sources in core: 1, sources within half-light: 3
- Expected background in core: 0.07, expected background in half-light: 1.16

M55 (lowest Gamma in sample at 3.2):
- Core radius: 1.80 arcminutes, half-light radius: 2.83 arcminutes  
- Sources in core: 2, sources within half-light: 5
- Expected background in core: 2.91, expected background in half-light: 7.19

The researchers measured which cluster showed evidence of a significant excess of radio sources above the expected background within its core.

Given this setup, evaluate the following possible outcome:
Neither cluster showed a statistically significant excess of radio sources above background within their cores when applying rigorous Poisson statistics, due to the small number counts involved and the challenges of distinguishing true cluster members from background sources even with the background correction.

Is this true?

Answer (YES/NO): NO